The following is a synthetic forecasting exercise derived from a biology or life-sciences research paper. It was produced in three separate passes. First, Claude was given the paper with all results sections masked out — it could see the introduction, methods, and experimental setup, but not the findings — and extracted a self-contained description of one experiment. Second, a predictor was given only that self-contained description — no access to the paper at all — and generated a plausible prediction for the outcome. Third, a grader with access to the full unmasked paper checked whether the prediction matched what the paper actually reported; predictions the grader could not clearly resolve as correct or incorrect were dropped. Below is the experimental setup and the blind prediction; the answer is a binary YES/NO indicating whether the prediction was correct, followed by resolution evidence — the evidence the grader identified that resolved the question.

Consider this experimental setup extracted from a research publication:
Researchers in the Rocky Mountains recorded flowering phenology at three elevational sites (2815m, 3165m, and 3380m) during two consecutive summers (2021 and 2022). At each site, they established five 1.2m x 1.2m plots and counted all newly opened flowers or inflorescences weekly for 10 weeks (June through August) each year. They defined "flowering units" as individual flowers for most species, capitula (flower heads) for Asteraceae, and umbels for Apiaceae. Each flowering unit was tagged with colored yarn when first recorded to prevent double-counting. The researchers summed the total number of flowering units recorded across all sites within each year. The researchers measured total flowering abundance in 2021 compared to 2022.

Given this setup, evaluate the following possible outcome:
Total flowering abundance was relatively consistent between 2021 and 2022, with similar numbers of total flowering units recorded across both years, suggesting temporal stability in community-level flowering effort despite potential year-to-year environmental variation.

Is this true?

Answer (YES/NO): NO